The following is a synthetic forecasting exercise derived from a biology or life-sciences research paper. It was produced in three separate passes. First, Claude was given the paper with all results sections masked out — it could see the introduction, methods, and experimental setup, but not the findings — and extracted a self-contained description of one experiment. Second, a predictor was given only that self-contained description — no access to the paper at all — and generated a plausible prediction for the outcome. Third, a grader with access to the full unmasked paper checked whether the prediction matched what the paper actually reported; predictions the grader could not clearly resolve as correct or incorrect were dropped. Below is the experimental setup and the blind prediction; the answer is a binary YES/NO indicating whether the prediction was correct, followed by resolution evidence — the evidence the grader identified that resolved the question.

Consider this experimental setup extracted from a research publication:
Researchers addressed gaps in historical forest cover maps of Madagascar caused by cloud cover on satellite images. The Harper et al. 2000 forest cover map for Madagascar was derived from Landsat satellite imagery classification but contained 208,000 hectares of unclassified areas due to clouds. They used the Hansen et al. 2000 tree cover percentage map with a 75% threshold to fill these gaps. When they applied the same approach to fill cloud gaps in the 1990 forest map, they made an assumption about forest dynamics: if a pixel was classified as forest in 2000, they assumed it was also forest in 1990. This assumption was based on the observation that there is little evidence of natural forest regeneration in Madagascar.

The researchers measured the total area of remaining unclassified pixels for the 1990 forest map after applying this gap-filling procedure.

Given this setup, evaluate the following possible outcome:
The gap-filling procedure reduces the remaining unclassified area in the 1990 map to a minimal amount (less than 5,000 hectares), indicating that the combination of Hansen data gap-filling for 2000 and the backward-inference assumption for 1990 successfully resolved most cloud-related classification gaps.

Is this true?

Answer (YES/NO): NO